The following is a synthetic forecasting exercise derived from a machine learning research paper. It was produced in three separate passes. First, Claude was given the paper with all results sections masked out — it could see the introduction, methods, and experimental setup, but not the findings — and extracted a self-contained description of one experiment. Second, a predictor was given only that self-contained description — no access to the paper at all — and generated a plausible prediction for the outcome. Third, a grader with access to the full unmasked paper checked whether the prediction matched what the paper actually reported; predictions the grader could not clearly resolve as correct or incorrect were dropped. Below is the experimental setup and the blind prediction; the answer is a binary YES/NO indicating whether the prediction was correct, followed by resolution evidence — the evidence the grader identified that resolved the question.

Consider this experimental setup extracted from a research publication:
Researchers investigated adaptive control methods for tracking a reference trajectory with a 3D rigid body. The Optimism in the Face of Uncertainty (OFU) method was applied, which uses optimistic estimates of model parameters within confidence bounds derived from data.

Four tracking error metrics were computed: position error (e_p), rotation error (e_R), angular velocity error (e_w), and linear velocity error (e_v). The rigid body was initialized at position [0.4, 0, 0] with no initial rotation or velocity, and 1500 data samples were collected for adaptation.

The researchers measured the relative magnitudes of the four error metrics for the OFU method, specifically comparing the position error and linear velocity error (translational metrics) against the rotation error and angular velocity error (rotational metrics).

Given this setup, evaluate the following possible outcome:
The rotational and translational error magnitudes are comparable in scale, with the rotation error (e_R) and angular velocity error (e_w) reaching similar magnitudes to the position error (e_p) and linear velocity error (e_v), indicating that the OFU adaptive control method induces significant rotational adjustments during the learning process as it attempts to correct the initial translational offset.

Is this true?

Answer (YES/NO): NO